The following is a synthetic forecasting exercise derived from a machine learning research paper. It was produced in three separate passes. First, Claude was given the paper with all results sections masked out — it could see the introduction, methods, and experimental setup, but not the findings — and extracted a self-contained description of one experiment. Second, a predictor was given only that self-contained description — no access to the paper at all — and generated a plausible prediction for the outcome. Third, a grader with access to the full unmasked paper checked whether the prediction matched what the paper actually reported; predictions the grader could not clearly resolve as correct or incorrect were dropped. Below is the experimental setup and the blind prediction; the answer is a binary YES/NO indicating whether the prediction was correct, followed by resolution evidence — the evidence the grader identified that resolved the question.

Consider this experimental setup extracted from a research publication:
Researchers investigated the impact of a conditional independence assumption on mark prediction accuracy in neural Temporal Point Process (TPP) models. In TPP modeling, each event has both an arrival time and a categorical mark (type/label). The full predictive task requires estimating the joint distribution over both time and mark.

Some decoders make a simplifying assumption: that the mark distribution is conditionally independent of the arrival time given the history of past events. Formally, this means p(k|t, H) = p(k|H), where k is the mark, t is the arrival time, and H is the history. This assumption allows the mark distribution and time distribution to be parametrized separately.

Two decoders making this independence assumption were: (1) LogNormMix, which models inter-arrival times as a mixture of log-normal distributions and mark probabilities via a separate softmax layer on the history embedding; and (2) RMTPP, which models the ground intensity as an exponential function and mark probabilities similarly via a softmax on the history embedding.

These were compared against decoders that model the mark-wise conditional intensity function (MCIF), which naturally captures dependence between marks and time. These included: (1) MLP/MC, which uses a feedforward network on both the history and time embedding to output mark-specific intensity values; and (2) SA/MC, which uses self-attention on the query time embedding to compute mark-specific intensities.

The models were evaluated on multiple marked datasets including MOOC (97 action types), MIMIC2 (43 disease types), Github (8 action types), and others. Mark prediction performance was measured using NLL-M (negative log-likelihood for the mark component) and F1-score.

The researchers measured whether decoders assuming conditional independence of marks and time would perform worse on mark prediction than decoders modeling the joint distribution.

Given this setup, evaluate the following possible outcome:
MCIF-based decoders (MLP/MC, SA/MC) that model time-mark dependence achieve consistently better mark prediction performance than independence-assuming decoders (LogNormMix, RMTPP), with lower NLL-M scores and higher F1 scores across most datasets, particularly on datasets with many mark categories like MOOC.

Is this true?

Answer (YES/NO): NO